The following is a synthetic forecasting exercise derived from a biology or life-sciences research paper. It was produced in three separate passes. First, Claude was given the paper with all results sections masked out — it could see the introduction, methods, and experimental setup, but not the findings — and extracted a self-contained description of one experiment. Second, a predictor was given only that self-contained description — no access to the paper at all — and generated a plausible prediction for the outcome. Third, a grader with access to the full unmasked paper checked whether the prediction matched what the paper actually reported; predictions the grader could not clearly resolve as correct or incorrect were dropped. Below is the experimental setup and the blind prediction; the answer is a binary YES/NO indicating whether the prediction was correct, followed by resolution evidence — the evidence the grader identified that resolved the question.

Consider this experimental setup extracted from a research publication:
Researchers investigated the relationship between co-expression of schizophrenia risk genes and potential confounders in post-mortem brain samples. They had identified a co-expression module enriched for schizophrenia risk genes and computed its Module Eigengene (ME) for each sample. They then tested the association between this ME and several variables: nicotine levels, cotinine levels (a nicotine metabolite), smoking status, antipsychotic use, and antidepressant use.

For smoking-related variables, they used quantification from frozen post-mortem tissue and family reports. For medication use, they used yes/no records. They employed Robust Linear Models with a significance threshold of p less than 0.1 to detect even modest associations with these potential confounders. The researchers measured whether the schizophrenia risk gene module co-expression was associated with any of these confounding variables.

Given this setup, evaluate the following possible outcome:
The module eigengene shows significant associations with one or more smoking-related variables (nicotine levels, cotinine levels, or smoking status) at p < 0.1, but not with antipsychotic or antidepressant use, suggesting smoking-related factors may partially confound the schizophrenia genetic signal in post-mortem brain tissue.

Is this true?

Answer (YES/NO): NO